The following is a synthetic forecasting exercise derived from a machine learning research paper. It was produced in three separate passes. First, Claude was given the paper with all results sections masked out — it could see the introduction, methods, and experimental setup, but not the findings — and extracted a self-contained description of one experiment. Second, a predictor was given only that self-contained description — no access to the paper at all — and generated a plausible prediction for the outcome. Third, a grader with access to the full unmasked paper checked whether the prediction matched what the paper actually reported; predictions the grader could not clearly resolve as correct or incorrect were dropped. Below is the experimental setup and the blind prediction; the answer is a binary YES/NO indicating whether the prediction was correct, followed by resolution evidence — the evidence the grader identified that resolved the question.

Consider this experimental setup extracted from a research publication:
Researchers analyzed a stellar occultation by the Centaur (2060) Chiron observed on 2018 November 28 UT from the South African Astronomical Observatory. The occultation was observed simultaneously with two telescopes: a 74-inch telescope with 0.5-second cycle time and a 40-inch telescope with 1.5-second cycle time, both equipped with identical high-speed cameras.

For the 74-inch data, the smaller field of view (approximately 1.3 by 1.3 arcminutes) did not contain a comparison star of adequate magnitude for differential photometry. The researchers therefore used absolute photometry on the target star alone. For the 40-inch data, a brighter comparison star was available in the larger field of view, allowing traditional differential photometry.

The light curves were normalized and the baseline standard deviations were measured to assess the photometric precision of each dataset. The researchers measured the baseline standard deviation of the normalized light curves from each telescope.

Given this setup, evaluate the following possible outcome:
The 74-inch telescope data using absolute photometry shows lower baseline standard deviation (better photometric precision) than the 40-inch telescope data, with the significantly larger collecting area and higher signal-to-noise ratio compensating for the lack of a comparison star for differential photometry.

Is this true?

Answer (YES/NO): YES